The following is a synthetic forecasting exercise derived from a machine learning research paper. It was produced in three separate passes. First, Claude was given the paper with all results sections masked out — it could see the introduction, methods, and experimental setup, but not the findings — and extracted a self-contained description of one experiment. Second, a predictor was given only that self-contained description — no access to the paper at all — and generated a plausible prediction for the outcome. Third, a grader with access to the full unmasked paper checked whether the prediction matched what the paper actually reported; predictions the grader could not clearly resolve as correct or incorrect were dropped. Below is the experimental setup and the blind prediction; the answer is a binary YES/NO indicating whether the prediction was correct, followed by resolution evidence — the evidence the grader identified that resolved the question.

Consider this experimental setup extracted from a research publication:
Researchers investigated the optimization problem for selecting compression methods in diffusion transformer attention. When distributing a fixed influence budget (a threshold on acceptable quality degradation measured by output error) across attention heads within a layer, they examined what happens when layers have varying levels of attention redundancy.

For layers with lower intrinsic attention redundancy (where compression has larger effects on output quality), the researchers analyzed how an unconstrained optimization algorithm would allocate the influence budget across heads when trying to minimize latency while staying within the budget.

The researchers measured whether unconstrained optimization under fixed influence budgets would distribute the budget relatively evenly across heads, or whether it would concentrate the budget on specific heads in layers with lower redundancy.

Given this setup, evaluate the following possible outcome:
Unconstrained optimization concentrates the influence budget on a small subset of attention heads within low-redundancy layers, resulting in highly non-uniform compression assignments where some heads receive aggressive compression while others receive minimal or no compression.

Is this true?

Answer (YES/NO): YES